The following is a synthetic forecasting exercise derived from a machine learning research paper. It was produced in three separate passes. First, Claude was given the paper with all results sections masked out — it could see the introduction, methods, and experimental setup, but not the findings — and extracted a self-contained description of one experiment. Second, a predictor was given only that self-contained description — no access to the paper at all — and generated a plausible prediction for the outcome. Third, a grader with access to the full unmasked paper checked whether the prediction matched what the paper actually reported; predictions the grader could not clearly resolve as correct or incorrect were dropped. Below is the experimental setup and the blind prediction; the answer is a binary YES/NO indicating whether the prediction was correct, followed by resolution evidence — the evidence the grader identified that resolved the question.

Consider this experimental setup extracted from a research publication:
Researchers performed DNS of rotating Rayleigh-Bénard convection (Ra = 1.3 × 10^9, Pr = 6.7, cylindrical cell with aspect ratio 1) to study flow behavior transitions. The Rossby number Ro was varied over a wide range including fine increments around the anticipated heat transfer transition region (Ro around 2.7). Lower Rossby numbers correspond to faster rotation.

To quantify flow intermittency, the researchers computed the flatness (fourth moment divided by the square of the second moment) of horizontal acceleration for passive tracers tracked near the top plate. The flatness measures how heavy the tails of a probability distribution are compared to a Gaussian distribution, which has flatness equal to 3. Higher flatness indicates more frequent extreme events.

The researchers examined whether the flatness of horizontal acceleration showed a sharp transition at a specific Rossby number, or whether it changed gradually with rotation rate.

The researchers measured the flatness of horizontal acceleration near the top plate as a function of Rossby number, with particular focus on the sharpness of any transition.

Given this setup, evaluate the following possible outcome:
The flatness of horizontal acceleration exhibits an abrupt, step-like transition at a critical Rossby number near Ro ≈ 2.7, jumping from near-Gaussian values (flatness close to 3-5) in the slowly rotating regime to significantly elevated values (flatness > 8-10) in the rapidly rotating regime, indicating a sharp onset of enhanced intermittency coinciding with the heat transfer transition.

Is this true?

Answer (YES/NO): NO